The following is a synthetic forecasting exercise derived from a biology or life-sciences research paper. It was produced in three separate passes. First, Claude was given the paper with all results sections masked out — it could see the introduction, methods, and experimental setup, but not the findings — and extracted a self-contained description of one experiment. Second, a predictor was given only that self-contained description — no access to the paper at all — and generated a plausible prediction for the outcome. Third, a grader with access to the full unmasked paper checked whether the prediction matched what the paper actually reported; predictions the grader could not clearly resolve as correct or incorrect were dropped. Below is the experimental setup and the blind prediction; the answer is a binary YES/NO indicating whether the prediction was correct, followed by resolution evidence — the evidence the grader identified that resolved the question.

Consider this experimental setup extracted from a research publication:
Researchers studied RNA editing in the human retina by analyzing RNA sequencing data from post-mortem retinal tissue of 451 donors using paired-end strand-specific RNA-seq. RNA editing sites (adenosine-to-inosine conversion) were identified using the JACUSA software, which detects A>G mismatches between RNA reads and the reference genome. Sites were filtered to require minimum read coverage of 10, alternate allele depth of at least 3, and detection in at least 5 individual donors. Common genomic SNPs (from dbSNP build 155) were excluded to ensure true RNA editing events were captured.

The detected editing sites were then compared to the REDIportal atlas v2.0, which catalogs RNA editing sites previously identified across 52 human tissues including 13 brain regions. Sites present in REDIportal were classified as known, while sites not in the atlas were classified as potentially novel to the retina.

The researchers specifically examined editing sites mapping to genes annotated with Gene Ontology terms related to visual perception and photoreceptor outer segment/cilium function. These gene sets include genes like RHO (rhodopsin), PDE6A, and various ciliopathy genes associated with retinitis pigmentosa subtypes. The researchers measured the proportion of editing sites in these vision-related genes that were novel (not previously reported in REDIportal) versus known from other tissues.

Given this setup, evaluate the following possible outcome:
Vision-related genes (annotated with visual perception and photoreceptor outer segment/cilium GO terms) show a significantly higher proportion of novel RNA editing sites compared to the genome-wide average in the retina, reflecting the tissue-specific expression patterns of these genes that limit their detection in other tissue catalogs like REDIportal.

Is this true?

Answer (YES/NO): YES